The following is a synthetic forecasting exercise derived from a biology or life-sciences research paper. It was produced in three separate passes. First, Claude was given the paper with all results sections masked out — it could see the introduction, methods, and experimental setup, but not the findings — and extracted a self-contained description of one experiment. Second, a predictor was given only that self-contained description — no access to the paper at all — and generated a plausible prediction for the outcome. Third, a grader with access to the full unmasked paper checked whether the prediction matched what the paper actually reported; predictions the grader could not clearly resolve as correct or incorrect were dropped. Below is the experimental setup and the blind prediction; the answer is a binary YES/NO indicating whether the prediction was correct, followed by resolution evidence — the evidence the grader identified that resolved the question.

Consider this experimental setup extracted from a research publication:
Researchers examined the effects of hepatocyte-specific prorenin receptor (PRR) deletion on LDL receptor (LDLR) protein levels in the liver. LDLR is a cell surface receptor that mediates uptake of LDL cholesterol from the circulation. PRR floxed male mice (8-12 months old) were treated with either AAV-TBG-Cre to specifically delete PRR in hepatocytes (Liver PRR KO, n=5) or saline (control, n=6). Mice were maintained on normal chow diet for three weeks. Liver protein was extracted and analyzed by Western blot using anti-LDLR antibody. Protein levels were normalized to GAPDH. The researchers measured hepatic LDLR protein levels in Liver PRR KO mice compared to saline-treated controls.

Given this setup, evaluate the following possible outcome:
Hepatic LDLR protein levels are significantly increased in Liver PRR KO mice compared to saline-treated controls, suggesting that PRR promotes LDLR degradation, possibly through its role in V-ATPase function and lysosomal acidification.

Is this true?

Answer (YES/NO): NO